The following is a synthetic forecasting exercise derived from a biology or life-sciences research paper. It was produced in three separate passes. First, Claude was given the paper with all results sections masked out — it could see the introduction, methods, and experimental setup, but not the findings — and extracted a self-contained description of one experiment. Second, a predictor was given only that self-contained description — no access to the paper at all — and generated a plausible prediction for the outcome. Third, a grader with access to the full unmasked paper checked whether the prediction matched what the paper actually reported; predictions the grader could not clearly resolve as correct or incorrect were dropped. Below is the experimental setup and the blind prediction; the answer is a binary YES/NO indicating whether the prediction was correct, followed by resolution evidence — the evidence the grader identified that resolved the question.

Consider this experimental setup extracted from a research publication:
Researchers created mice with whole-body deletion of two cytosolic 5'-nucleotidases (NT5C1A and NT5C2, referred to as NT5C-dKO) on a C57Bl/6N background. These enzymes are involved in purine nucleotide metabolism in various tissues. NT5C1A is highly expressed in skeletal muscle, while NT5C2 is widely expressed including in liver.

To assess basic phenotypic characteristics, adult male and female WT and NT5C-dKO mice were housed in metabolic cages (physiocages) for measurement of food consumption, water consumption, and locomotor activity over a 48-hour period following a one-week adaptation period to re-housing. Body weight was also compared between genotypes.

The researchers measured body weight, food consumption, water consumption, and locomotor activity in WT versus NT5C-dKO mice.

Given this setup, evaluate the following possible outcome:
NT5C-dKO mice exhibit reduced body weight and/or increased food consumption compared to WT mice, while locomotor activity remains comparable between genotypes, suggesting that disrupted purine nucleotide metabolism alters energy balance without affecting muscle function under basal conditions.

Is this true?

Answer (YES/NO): NO